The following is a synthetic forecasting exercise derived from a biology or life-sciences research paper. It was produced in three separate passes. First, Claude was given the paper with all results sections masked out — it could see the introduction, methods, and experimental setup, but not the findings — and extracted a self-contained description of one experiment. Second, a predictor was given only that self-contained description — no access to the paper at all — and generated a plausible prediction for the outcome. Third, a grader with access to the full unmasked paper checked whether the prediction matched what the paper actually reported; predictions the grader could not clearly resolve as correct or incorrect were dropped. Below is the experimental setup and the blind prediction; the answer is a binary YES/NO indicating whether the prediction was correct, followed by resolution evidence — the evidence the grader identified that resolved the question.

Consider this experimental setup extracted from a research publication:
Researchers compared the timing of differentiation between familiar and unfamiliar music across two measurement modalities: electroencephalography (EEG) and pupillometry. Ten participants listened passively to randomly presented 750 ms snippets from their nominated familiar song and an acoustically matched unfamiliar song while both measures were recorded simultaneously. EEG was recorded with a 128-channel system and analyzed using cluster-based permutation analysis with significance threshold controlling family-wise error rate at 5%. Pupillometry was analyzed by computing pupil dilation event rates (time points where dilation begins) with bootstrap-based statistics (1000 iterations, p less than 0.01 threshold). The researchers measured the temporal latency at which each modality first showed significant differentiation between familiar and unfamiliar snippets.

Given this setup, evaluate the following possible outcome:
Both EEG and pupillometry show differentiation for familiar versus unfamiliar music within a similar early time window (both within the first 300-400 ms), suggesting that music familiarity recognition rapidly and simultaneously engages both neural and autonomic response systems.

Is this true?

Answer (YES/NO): NO